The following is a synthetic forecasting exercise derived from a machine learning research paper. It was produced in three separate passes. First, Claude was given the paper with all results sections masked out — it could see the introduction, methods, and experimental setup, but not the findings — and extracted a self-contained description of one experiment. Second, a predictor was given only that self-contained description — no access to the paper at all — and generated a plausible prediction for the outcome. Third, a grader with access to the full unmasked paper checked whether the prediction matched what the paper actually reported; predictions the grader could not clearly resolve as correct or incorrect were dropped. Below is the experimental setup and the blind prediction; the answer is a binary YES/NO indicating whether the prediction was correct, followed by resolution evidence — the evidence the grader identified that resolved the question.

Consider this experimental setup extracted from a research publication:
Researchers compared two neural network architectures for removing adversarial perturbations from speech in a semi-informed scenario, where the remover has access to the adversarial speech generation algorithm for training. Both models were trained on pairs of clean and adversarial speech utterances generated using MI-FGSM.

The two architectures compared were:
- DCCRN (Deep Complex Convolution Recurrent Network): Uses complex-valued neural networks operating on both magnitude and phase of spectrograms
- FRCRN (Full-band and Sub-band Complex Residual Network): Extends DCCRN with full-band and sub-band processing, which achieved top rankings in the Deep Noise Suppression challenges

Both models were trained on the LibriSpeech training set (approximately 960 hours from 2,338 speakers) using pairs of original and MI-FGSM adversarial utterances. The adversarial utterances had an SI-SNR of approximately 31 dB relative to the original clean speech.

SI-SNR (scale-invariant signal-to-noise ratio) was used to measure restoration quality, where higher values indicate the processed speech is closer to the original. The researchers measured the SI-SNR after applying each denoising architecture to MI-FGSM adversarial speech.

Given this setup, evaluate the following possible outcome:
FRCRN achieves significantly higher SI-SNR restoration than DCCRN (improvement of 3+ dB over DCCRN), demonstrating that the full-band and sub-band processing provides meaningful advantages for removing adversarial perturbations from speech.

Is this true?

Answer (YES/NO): YES